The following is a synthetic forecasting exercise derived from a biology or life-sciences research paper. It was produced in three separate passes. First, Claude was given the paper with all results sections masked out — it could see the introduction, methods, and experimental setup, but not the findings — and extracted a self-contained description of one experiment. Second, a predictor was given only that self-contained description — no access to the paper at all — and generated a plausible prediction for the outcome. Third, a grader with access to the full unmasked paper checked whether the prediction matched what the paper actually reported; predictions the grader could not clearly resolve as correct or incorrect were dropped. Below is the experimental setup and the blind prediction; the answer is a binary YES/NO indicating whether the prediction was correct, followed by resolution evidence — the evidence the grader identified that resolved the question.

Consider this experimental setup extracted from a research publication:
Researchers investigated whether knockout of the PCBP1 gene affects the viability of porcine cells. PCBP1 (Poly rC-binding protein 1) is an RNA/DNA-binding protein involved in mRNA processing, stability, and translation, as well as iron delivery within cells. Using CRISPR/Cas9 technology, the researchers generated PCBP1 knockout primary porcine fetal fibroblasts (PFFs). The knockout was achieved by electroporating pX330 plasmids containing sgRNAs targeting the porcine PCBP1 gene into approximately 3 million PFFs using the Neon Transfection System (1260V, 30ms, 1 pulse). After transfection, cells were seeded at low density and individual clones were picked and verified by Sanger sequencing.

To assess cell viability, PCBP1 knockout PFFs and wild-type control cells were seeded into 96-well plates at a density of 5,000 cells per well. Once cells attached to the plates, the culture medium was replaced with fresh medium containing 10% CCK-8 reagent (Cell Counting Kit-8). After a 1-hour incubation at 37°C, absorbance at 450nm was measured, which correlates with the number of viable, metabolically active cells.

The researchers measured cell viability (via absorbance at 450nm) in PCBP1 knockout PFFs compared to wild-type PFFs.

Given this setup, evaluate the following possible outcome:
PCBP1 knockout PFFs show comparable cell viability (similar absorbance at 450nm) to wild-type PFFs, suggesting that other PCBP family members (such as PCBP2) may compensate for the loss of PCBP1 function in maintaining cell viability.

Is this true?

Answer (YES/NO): YES